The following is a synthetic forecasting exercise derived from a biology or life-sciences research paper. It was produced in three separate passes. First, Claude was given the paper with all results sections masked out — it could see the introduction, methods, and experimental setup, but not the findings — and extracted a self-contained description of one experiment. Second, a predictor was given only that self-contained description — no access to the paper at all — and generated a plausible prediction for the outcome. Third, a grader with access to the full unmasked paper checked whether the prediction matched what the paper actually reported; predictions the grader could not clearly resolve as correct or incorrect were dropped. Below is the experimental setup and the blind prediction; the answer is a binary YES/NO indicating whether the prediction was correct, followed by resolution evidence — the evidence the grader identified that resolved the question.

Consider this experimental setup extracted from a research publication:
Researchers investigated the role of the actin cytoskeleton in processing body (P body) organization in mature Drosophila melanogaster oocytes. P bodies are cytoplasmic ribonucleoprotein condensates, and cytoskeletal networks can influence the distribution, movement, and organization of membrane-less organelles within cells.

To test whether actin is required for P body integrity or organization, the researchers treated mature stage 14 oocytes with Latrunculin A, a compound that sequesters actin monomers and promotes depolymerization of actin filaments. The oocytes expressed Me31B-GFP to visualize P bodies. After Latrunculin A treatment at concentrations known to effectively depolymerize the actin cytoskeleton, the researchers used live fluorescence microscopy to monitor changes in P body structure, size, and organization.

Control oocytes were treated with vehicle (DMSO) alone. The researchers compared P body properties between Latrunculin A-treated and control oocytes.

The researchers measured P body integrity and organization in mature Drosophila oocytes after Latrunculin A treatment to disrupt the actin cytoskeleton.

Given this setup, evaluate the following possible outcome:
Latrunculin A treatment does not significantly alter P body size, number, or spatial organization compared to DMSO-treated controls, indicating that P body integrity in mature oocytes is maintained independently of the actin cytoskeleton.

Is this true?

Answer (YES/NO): NO